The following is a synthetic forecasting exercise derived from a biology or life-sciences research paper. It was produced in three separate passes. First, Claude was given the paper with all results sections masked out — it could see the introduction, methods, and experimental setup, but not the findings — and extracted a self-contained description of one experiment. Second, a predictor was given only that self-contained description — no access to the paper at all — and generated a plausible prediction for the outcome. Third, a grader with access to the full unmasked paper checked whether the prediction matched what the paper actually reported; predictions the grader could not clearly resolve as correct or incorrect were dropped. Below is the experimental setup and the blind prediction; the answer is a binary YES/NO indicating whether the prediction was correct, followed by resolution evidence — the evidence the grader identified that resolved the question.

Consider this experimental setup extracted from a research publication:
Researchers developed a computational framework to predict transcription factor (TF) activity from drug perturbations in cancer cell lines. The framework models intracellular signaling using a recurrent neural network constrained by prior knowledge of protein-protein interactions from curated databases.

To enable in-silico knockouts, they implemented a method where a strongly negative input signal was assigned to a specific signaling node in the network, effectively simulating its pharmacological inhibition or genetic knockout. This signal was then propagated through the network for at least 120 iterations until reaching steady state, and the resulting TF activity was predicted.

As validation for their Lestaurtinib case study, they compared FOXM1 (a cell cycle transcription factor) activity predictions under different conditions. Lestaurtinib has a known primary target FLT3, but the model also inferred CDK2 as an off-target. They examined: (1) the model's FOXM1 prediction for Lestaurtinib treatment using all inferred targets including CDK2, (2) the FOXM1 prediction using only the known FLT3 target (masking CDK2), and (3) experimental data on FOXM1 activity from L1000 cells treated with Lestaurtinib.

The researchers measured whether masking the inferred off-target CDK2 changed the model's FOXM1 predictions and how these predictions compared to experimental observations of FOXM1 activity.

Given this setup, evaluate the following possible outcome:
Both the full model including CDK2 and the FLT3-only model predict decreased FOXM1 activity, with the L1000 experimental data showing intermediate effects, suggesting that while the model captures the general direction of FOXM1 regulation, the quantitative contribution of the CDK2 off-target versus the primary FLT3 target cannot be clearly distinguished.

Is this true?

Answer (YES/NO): NO